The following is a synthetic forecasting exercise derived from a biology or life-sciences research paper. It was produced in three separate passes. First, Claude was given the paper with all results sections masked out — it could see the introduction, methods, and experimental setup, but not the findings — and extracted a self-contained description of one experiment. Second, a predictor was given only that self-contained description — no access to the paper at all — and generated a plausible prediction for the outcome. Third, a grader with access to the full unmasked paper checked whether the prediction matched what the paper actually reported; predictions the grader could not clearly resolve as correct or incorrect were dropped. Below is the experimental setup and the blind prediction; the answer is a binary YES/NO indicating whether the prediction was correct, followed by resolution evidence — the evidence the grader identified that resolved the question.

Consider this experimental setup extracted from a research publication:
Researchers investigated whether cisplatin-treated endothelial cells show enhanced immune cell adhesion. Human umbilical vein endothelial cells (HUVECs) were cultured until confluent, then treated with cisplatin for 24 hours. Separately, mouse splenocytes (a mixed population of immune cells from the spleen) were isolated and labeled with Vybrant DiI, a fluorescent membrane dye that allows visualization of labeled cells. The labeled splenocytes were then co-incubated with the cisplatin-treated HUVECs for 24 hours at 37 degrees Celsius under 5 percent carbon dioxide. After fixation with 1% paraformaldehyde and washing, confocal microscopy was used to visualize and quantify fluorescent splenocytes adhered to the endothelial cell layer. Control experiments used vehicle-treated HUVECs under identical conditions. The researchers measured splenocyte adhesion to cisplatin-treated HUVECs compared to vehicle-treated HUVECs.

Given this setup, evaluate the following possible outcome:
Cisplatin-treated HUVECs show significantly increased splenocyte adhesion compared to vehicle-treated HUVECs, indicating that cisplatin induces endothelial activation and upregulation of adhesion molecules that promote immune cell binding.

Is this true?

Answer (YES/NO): YES